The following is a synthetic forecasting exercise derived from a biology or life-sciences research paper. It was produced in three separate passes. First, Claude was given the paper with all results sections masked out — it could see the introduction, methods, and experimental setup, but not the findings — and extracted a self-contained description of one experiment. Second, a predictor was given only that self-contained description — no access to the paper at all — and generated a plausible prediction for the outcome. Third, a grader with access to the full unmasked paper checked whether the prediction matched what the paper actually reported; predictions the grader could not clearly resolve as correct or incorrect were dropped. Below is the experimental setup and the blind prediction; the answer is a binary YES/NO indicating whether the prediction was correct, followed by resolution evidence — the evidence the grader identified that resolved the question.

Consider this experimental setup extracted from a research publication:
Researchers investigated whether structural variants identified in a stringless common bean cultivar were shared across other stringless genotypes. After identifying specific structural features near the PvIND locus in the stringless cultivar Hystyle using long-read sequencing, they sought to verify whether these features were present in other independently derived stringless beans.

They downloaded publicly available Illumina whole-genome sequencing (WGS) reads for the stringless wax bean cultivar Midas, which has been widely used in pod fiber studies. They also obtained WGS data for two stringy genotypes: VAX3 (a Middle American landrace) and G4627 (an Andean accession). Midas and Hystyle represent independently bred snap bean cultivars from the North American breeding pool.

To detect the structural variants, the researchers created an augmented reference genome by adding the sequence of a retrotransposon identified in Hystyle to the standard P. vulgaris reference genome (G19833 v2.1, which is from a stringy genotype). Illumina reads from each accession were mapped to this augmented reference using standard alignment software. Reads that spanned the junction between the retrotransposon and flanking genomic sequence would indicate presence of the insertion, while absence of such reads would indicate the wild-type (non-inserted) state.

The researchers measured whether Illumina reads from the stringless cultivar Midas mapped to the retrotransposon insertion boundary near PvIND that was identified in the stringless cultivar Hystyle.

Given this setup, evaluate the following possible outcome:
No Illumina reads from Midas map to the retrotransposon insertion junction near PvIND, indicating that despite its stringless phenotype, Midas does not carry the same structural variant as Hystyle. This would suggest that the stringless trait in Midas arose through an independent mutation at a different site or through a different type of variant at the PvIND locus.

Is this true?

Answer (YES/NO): NO